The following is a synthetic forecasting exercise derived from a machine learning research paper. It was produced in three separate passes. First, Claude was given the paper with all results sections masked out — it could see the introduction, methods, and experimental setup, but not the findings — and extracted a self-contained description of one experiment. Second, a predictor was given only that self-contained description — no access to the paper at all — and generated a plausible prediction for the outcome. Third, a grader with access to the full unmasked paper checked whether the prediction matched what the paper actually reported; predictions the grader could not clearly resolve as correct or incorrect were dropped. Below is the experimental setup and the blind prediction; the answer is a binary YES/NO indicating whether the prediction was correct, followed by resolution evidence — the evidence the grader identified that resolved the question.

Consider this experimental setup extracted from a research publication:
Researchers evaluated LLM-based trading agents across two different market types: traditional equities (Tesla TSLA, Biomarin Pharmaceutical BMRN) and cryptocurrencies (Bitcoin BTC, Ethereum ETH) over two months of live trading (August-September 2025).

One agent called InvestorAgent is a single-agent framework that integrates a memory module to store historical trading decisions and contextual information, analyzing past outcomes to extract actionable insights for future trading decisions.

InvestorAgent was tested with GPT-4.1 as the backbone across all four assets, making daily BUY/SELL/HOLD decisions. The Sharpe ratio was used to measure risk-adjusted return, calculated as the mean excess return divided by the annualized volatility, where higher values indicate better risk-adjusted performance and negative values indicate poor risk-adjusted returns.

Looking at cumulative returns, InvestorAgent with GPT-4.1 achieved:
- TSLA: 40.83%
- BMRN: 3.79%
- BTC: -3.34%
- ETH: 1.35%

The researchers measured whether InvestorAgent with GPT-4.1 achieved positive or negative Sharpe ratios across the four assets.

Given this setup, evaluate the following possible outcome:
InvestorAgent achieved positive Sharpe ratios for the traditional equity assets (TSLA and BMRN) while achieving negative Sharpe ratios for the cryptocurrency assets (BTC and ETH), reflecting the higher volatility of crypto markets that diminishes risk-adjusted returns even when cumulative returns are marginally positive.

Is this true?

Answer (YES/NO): NO